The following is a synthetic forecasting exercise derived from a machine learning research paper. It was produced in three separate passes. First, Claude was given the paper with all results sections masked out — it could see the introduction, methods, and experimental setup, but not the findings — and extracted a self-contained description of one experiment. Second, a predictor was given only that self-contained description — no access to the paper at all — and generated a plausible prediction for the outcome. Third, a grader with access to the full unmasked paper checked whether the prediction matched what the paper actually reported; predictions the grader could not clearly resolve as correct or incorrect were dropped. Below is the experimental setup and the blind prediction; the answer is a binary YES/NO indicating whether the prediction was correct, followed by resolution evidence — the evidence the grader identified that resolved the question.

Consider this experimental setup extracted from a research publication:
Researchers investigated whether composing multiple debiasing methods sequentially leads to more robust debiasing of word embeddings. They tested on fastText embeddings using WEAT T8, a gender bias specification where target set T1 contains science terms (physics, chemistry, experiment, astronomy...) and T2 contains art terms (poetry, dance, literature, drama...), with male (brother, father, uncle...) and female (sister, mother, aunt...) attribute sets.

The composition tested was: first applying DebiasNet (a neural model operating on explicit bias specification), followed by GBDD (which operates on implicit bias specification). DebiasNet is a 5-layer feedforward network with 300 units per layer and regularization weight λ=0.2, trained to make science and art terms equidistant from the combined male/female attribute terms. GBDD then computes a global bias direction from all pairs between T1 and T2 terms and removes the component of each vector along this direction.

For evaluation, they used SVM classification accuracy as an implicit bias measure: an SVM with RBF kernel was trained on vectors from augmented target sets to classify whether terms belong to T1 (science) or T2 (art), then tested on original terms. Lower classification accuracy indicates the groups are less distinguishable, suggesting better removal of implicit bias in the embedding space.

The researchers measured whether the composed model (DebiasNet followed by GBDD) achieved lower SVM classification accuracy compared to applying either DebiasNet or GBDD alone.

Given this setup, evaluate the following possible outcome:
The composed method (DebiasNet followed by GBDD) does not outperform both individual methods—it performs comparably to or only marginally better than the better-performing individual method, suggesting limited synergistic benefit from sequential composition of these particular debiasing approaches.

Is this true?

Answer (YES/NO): YES